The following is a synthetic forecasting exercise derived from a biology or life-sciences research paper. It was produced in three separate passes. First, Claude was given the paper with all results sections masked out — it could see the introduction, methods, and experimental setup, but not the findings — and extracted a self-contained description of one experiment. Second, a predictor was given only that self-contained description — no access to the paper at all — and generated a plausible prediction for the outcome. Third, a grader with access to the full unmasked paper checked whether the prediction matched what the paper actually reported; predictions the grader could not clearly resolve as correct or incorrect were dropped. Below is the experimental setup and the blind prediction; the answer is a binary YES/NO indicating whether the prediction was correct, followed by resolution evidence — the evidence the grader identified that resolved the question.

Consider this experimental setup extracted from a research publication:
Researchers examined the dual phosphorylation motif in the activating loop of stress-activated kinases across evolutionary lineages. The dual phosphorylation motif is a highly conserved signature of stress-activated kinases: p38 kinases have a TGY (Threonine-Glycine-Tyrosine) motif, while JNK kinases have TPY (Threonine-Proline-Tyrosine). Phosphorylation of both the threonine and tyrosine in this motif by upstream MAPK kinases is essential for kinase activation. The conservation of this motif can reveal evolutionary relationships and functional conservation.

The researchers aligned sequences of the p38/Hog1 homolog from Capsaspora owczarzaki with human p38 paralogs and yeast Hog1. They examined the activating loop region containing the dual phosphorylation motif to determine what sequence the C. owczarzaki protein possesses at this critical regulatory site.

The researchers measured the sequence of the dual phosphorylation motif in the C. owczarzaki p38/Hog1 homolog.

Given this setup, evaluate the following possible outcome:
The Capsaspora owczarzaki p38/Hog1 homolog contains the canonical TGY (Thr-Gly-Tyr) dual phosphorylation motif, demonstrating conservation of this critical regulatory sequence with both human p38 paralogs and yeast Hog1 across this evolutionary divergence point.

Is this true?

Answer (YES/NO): YES